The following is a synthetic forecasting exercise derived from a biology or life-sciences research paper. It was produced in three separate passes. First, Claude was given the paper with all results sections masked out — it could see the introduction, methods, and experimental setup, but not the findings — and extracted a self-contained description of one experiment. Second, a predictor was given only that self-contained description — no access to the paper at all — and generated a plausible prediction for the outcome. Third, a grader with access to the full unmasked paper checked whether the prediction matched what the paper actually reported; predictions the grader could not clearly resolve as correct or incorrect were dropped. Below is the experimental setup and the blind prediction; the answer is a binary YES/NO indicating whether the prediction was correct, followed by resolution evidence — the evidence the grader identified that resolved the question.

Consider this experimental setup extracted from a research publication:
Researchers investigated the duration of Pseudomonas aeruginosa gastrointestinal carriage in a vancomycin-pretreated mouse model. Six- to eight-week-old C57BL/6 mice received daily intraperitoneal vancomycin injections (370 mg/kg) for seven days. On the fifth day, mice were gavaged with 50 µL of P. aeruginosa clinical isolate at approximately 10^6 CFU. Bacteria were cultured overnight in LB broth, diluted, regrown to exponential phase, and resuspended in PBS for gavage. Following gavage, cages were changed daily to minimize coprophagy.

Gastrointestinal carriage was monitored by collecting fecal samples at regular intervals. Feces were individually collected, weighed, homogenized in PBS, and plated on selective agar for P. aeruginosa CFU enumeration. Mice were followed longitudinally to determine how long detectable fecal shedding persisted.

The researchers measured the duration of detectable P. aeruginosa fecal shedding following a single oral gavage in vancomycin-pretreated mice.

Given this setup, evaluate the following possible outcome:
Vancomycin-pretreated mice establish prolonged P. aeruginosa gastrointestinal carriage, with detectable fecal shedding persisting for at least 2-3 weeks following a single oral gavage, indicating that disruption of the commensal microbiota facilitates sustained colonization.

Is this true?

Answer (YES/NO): YES